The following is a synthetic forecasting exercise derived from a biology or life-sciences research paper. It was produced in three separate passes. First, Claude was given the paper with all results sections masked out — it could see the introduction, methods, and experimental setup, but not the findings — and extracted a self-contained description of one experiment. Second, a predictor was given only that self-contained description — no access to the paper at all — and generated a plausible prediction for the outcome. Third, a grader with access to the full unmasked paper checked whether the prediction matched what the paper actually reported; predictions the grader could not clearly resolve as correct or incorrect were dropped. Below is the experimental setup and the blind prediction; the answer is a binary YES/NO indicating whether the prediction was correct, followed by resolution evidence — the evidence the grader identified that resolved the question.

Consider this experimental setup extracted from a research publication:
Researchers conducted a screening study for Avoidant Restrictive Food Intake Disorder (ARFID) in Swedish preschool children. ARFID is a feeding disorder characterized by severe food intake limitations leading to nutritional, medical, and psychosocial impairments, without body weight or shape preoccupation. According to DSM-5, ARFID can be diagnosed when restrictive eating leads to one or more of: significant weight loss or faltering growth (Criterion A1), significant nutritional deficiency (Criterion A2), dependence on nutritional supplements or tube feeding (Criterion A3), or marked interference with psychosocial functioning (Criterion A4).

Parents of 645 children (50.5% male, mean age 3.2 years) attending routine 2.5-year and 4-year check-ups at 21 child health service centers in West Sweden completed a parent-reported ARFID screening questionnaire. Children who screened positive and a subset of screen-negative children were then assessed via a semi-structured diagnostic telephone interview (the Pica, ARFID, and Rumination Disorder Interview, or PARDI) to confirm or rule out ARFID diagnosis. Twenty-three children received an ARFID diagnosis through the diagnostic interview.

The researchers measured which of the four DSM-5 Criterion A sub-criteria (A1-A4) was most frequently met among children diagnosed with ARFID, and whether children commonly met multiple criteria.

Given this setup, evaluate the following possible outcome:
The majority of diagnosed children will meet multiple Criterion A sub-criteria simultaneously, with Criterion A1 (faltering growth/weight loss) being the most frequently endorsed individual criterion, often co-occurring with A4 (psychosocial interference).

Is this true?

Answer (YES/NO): NO